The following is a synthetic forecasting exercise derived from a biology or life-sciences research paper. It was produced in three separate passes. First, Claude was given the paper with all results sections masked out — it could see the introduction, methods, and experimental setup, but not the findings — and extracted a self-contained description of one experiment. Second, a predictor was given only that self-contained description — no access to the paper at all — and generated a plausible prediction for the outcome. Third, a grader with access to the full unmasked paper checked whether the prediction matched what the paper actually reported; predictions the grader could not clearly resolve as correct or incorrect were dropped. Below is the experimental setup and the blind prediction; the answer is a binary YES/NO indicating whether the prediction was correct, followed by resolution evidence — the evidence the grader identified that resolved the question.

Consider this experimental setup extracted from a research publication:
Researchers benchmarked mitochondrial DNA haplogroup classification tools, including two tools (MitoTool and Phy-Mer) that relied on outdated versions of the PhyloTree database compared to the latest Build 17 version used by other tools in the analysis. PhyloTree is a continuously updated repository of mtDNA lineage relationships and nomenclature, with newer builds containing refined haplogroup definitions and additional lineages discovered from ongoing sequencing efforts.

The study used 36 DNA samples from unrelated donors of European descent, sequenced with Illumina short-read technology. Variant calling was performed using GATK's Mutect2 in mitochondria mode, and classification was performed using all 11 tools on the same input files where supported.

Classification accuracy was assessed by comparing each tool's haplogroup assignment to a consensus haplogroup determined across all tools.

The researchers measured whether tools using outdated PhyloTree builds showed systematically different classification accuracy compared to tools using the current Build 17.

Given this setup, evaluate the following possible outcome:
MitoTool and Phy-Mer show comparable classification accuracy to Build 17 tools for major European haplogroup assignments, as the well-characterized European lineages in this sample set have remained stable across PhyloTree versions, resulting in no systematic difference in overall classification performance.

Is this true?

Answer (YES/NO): NO